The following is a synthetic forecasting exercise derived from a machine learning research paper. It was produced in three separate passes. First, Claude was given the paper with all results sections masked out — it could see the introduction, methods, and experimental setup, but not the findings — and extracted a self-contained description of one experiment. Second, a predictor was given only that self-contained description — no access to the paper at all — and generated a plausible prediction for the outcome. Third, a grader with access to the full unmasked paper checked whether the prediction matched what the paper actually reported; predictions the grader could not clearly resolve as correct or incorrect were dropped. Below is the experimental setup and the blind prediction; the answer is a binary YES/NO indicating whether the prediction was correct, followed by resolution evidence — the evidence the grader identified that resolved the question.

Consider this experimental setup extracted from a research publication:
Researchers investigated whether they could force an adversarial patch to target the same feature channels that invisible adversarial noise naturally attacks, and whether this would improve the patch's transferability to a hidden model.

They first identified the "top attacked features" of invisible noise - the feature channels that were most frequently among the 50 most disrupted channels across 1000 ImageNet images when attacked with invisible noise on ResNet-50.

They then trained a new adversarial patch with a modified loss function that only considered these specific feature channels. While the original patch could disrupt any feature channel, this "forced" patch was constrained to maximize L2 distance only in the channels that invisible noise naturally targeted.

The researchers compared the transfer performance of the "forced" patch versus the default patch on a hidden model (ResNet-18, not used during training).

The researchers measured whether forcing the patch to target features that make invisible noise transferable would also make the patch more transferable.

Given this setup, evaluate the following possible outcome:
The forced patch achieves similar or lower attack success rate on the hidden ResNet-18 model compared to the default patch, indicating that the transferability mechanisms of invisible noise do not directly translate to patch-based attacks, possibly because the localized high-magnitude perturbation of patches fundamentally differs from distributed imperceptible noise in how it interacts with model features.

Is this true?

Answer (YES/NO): YES